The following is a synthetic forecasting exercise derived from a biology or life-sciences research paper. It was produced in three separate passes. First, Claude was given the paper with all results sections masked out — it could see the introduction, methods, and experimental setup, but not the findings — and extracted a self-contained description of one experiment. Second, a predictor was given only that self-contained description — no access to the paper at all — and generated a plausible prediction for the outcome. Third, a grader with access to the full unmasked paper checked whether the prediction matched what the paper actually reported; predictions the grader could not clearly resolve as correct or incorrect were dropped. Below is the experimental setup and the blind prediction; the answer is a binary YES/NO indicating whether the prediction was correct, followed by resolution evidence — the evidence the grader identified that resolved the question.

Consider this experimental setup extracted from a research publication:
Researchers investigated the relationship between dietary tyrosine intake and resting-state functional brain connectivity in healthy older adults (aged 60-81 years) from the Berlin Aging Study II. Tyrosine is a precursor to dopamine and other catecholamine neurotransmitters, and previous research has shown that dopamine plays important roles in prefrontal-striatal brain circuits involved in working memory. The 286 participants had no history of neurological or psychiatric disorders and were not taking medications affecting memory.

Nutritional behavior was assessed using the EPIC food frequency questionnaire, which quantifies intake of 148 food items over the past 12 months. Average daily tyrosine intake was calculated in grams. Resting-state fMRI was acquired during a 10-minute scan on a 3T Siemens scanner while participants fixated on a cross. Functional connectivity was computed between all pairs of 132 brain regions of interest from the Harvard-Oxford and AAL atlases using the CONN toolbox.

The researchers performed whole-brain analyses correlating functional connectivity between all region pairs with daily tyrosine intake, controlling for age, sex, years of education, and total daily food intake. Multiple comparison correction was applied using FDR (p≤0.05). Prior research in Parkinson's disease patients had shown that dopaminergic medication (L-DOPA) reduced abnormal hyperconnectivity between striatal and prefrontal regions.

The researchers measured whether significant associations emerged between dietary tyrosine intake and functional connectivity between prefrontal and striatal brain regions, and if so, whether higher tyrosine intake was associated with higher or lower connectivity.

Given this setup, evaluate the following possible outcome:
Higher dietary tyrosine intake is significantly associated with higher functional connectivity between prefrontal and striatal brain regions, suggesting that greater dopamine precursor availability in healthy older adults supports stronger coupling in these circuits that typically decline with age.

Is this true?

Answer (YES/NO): NO